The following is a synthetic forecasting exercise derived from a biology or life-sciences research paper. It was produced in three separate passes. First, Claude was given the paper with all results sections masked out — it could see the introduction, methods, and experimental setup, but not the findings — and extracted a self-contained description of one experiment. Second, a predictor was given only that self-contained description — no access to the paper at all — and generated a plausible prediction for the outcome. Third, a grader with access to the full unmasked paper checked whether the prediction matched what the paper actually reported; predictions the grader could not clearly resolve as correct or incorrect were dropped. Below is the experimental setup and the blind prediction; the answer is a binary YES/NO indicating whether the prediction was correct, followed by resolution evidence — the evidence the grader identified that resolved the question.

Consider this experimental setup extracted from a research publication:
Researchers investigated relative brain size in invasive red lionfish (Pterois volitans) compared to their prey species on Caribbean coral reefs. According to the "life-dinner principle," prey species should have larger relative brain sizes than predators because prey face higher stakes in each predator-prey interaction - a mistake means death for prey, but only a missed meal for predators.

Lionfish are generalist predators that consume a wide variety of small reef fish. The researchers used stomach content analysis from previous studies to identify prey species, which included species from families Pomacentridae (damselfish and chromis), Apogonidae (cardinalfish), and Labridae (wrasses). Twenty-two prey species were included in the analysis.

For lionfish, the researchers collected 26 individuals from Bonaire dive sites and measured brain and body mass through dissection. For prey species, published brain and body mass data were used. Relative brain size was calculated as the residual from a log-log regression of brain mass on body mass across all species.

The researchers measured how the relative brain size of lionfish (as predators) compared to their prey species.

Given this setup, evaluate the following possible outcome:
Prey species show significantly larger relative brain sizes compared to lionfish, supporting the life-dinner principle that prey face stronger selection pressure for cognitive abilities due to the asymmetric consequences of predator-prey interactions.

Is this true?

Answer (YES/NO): YES